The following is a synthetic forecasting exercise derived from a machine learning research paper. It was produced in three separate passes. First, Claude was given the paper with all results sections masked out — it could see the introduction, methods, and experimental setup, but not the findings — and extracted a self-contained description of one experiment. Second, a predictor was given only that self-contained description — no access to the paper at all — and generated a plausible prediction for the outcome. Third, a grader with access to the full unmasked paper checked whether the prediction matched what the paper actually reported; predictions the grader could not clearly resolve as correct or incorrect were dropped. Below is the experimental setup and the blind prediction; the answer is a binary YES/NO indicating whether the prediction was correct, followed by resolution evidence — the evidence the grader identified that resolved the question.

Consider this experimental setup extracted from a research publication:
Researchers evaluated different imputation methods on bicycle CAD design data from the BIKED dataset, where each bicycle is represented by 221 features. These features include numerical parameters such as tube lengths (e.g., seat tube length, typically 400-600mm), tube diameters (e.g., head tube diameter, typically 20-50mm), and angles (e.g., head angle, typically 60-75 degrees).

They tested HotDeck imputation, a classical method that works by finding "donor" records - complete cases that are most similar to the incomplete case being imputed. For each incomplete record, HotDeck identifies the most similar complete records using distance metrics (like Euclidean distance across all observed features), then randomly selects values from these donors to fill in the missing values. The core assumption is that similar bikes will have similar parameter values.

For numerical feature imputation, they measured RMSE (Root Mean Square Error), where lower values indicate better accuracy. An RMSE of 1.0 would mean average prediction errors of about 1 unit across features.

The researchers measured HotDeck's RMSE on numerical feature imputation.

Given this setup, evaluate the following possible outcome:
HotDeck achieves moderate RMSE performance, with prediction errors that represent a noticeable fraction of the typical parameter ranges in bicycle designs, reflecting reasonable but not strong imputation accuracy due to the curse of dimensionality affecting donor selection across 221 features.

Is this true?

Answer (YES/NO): NO